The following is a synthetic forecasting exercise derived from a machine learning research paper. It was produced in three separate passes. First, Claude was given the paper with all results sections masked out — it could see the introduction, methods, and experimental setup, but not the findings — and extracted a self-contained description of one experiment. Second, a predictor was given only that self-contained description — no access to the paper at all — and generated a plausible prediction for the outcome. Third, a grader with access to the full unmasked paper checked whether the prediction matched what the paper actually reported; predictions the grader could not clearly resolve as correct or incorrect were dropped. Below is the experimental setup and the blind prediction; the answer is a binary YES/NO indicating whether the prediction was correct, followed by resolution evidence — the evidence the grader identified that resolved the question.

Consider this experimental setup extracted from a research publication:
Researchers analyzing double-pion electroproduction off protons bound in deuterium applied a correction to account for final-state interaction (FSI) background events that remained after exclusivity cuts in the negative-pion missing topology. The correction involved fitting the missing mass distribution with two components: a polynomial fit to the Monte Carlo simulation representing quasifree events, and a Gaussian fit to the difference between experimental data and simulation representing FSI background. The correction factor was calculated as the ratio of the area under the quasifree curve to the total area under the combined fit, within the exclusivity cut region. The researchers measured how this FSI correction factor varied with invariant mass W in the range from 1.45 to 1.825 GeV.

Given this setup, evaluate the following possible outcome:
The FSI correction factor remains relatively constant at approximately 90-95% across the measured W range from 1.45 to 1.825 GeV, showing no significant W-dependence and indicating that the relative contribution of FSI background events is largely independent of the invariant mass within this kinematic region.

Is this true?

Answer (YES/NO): NO